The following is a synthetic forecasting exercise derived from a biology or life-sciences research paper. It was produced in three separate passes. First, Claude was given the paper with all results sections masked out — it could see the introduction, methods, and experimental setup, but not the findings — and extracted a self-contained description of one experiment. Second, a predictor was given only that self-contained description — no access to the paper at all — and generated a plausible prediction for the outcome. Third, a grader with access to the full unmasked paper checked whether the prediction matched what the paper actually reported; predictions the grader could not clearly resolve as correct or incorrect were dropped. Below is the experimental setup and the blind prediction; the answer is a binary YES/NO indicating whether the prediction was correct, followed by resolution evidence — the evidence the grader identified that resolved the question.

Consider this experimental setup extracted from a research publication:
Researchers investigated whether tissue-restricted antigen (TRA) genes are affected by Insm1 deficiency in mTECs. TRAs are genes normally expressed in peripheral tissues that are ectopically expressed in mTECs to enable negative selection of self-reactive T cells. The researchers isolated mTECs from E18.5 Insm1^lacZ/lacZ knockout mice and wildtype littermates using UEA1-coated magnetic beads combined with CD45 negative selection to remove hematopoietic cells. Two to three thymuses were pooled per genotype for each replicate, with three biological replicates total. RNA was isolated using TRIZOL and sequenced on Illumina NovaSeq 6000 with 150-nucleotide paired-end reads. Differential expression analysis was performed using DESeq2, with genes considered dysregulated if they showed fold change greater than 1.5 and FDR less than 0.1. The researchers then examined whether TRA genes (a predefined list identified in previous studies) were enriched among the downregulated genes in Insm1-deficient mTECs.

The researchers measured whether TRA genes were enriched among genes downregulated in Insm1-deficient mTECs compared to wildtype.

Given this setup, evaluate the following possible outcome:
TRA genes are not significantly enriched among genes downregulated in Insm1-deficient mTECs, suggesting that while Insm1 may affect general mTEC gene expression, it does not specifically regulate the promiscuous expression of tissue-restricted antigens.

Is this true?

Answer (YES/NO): NO